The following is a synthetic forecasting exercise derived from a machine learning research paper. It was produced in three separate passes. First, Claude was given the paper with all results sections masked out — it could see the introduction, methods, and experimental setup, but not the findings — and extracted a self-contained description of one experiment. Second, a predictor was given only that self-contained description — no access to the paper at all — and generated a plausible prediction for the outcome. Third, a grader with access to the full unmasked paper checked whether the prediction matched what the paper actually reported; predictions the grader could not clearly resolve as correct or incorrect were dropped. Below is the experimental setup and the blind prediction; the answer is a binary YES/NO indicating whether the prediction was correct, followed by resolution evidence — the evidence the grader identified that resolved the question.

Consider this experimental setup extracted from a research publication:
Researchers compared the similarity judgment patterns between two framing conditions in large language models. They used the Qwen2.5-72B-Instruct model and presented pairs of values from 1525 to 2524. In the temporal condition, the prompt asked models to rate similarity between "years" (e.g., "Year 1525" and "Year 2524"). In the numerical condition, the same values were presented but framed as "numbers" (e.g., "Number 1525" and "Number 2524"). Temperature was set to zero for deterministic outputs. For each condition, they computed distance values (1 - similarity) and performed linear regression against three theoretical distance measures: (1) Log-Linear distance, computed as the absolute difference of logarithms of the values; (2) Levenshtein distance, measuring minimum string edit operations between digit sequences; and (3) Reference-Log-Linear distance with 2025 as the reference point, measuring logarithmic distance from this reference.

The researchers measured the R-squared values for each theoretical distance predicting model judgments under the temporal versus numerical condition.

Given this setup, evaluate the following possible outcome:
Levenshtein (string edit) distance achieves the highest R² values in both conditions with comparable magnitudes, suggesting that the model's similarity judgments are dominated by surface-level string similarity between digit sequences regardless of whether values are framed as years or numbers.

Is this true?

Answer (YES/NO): NO